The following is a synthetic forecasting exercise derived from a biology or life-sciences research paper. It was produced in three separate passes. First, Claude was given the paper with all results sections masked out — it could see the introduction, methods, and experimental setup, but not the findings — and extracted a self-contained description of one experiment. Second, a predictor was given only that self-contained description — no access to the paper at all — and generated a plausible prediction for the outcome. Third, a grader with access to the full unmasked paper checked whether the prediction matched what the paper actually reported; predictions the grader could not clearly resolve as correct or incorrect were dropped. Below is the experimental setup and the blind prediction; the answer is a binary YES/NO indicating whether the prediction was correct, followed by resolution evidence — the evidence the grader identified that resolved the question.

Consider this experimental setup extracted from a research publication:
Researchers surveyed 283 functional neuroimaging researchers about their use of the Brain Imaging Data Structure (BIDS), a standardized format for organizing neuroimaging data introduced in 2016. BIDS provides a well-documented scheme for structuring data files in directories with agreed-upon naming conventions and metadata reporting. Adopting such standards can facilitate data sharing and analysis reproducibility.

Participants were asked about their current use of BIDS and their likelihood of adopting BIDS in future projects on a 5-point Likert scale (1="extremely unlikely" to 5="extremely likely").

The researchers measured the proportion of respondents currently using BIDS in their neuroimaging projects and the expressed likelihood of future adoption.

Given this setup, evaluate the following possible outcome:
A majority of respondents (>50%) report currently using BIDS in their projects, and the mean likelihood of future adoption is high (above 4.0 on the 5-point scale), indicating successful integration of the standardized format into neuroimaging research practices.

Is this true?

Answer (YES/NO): NO